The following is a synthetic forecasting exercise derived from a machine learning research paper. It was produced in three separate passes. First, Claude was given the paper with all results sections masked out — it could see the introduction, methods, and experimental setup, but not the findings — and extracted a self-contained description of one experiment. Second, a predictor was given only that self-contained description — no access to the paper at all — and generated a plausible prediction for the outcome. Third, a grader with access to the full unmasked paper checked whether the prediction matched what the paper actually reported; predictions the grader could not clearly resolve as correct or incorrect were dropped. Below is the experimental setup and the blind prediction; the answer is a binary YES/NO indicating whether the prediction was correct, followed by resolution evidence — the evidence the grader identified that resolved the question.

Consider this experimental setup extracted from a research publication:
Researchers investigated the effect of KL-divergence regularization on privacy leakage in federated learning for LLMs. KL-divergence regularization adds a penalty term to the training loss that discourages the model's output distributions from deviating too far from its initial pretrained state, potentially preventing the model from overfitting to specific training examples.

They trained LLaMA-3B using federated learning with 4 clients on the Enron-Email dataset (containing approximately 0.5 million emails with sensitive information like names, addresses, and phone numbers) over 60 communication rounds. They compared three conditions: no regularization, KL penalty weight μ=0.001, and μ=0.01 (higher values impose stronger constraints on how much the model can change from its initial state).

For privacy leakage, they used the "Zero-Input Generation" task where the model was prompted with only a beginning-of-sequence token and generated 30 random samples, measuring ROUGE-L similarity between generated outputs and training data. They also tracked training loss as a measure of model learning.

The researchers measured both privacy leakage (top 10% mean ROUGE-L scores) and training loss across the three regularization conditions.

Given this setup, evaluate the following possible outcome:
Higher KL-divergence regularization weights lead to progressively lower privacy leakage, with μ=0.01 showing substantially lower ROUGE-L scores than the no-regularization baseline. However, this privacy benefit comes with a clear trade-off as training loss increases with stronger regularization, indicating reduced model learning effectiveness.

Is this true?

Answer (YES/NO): YES